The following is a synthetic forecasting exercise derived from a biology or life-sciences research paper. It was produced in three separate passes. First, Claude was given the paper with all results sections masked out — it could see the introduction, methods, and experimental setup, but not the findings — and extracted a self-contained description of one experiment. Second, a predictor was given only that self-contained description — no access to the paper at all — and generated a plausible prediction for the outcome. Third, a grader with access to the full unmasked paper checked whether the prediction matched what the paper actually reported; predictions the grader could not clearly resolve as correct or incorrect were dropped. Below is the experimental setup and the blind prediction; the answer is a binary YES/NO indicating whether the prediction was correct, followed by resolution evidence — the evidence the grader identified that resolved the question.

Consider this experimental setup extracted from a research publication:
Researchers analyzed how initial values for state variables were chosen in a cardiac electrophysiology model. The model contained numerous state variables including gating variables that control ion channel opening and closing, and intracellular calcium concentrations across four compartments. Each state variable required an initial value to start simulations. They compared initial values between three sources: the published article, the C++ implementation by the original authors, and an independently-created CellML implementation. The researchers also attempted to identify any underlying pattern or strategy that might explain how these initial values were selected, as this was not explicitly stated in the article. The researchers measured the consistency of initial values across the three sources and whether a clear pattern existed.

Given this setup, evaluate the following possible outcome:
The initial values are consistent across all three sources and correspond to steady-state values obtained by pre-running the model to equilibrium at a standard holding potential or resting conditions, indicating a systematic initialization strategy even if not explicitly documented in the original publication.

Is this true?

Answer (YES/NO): NO